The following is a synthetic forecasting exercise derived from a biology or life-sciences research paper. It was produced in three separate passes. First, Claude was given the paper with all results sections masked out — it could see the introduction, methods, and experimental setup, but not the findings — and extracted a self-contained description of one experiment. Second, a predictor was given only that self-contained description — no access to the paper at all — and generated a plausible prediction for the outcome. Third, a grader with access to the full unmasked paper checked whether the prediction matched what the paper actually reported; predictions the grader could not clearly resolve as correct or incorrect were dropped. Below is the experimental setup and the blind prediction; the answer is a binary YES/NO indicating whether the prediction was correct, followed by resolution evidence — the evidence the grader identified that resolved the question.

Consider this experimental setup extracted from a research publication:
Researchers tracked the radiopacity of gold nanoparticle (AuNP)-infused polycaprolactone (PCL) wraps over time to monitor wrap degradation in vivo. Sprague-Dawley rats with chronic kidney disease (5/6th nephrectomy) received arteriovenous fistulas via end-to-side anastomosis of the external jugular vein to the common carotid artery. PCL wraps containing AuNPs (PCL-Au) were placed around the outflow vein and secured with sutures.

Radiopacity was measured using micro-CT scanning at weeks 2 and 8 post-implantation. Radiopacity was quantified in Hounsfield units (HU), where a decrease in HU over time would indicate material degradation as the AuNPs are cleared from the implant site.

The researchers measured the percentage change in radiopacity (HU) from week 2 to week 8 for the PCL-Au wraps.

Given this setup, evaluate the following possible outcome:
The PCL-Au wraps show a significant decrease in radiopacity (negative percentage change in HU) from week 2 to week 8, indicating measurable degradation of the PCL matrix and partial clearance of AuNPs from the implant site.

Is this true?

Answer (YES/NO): YES